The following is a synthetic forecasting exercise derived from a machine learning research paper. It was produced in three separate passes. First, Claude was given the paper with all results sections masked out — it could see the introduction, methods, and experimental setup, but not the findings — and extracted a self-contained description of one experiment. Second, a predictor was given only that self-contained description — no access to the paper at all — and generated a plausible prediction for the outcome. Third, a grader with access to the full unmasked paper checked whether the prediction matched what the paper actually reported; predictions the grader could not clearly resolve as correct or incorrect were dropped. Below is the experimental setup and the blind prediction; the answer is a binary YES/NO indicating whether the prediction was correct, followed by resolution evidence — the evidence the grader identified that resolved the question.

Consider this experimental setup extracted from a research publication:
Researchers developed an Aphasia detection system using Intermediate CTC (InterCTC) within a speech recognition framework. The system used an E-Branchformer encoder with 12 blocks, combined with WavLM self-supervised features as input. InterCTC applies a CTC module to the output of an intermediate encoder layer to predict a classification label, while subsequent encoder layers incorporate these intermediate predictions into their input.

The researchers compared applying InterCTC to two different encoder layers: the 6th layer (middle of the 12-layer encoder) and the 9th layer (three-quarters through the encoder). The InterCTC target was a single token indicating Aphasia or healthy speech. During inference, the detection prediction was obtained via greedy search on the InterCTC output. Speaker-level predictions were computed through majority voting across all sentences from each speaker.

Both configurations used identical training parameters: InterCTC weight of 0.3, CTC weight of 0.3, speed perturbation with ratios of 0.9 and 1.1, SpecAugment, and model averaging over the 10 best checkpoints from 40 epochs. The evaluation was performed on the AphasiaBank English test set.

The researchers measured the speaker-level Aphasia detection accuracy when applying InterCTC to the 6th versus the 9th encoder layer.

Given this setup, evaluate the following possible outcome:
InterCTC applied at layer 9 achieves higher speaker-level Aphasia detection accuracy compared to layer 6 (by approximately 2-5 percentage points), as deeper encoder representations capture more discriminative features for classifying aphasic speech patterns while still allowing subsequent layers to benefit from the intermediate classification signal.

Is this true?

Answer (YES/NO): NO